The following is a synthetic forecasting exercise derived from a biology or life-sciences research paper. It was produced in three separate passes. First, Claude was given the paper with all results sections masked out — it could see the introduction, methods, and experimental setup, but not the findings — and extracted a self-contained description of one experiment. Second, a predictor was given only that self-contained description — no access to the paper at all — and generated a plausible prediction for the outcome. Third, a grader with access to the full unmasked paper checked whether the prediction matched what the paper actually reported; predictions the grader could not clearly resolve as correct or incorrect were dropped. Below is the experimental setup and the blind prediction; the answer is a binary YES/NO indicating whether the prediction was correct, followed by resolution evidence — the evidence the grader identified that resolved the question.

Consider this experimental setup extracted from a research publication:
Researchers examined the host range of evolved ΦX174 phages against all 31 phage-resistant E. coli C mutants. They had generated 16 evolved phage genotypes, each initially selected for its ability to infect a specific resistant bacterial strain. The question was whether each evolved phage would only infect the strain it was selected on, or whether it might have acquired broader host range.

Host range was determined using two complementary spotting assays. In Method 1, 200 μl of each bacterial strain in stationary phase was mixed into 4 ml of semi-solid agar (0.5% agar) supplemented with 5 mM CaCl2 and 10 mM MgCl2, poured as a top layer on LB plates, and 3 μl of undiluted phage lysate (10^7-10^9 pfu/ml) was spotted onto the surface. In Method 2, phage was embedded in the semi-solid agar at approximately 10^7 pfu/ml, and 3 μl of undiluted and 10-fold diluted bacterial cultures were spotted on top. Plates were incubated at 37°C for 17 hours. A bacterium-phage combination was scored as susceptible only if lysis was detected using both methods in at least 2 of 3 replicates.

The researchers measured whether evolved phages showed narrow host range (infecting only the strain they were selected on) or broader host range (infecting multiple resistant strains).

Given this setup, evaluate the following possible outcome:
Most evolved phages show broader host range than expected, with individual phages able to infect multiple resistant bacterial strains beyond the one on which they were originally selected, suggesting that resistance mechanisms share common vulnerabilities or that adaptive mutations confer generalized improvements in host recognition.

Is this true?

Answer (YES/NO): YES